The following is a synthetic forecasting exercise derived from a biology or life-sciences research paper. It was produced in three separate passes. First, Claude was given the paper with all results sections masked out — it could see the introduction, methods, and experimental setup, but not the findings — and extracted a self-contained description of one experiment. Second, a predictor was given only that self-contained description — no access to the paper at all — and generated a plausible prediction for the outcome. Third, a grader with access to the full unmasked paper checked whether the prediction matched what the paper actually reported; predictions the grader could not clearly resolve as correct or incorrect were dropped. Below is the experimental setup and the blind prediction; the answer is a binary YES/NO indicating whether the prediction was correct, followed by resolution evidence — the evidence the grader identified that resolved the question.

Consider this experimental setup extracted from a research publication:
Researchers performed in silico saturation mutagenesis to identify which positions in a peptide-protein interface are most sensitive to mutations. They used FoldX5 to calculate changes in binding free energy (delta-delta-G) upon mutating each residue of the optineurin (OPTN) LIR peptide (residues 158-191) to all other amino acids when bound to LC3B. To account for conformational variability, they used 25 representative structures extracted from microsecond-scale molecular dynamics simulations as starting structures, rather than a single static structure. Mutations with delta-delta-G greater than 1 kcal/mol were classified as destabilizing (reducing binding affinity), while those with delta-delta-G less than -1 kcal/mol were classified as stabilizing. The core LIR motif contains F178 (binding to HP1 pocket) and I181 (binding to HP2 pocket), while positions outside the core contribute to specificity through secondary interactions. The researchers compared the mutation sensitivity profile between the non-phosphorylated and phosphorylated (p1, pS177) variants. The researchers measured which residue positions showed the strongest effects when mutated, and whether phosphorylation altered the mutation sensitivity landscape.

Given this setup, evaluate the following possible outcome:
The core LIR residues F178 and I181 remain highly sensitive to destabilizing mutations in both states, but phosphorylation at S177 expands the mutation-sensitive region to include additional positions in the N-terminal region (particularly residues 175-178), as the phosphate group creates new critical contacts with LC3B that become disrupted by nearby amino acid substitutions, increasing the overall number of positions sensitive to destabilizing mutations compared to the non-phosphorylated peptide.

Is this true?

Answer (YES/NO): NO